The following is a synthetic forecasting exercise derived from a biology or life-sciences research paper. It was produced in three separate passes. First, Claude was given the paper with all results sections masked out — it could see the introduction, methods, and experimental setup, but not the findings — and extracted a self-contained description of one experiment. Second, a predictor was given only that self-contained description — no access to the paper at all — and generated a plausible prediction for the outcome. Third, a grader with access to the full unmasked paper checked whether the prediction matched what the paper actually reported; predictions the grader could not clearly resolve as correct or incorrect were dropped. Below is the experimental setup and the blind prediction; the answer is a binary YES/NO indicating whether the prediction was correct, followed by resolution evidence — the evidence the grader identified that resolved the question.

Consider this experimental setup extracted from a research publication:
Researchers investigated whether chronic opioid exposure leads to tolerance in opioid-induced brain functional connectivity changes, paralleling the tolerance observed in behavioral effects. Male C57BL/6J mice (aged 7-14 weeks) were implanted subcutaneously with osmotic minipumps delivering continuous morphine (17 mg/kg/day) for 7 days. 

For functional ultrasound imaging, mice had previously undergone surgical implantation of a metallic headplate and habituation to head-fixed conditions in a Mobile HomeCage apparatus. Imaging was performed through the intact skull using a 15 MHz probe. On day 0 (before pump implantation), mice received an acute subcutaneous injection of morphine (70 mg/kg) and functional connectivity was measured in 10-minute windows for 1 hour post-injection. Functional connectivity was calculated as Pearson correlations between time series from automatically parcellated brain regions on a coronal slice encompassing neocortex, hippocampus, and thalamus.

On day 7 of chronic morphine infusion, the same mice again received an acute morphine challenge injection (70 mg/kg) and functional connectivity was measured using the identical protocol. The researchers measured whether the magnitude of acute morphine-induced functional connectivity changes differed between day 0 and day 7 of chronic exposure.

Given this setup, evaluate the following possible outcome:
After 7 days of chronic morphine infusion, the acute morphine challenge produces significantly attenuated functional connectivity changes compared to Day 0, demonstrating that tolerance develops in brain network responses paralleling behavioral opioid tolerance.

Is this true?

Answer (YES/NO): YES